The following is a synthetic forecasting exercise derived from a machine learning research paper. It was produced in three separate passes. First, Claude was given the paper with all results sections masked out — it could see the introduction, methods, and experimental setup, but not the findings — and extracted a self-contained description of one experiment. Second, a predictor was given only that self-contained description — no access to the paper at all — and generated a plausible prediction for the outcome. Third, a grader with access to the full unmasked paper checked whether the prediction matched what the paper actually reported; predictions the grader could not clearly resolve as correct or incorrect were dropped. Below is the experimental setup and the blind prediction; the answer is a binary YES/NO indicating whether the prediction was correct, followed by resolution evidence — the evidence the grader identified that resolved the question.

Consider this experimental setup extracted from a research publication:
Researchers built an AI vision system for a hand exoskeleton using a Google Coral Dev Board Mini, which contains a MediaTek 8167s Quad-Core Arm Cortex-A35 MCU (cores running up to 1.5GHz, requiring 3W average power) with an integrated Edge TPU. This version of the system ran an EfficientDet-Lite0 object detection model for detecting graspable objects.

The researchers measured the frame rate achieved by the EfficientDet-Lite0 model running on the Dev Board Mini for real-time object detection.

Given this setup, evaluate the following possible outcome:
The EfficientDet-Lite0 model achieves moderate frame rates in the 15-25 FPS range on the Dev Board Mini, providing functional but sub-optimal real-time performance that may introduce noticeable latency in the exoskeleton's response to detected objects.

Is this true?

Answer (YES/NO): NO